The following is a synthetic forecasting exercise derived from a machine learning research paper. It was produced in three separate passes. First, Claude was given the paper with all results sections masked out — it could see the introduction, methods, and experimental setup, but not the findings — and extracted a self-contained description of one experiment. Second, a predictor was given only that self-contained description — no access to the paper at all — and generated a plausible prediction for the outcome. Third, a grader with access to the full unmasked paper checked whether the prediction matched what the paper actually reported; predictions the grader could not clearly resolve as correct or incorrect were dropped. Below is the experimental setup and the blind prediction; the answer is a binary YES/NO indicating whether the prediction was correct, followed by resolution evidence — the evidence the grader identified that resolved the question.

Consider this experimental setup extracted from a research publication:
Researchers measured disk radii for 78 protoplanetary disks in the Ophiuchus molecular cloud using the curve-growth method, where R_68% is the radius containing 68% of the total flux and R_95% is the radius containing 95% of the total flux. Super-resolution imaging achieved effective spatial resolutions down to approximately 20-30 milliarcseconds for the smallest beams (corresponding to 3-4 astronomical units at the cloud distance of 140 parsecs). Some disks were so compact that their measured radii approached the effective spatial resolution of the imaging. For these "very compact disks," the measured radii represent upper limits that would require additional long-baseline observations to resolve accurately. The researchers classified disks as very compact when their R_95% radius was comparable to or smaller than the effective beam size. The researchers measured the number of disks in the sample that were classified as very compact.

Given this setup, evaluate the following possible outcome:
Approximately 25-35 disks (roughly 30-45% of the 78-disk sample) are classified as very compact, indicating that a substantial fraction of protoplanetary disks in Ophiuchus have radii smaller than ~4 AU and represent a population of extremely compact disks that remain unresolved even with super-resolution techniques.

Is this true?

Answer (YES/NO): NO